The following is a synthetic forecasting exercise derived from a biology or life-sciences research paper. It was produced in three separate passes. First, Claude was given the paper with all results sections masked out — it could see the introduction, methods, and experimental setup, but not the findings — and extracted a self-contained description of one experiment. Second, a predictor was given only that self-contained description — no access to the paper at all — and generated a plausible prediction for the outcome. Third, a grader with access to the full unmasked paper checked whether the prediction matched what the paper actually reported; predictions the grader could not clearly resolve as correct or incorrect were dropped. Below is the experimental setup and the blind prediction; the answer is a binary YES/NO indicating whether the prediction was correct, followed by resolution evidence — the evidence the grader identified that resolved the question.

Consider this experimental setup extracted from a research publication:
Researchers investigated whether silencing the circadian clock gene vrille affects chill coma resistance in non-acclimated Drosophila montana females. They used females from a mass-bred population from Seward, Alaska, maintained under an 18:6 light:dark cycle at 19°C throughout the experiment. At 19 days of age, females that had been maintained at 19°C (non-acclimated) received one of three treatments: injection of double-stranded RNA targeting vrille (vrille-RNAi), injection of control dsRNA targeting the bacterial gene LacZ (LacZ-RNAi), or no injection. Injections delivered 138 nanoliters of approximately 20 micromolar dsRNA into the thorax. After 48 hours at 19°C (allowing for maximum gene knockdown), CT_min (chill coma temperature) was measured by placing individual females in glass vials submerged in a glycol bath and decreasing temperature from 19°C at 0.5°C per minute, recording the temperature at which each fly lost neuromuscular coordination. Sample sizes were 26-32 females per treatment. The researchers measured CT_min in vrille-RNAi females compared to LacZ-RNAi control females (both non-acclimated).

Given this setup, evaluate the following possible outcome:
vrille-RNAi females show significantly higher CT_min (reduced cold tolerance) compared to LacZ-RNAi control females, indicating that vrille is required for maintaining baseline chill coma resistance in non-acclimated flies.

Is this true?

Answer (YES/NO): YES